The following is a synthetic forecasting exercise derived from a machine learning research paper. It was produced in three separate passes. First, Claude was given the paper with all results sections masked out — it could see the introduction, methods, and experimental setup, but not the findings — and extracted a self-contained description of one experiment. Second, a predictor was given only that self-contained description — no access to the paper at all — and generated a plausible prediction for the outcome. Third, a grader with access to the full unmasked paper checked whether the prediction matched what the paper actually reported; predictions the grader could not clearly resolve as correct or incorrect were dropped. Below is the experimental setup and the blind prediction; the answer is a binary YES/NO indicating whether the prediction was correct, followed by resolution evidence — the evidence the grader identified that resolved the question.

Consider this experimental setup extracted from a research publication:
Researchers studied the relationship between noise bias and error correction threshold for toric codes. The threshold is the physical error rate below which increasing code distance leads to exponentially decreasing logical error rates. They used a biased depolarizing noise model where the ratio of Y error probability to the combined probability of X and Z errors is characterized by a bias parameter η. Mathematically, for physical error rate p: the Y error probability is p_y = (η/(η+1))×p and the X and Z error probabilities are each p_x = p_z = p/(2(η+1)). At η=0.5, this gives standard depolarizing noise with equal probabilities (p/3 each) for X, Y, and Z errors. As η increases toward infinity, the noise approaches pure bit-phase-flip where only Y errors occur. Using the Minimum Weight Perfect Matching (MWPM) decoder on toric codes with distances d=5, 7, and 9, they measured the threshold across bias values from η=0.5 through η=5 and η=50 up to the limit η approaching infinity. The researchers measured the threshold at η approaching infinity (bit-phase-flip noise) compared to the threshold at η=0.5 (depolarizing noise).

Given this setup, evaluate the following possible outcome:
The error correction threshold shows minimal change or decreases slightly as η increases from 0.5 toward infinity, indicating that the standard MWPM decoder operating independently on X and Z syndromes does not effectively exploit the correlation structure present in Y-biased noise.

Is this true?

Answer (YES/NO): YES